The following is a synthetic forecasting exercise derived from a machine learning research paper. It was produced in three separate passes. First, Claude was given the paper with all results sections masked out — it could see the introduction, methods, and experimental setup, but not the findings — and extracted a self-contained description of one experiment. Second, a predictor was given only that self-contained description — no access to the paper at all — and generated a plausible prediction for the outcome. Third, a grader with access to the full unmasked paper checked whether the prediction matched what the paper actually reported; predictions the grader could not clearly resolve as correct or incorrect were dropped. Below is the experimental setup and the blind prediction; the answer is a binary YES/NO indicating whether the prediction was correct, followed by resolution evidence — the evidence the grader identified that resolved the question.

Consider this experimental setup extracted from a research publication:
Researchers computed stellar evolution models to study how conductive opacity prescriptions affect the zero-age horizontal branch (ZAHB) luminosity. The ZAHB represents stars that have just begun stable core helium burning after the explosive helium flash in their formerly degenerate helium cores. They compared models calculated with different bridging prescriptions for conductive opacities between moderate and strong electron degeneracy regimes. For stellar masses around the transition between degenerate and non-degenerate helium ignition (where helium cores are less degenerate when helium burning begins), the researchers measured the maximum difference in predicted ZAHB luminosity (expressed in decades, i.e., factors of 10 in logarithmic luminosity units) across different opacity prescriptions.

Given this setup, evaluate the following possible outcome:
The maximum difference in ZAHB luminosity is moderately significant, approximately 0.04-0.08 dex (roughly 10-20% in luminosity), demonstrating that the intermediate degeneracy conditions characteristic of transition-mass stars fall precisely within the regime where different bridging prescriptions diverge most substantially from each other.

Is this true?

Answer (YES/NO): NO